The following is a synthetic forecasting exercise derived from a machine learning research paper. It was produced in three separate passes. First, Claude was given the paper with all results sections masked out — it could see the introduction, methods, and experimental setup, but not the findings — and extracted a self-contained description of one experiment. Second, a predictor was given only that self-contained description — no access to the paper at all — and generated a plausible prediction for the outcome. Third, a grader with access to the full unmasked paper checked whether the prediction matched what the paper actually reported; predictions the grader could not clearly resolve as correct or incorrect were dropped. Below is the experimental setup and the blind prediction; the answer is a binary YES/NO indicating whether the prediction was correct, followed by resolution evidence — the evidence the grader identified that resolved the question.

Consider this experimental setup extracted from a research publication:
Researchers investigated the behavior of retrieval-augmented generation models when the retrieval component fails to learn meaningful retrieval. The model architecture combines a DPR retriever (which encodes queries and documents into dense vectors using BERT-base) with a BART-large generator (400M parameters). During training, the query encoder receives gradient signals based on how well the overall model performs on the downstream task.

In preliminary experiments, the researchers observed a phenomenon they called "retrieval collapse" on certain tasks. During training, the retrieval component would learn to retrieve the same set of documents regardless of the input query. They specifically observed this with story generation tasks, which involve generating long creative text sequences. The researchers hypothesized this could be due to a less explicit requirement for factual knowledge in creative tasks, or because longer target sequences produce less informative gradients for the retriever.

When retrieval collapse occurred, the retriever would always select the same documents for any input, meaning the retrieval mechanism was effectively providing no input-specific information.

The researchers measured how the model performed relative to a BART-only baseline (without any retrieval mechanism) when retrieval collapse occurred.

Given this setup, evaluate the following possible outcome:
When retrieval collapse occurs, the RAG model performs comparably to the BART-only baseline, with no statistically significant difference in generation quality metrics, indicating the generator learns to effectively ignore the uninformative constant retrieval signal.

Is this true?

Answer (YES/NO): YES